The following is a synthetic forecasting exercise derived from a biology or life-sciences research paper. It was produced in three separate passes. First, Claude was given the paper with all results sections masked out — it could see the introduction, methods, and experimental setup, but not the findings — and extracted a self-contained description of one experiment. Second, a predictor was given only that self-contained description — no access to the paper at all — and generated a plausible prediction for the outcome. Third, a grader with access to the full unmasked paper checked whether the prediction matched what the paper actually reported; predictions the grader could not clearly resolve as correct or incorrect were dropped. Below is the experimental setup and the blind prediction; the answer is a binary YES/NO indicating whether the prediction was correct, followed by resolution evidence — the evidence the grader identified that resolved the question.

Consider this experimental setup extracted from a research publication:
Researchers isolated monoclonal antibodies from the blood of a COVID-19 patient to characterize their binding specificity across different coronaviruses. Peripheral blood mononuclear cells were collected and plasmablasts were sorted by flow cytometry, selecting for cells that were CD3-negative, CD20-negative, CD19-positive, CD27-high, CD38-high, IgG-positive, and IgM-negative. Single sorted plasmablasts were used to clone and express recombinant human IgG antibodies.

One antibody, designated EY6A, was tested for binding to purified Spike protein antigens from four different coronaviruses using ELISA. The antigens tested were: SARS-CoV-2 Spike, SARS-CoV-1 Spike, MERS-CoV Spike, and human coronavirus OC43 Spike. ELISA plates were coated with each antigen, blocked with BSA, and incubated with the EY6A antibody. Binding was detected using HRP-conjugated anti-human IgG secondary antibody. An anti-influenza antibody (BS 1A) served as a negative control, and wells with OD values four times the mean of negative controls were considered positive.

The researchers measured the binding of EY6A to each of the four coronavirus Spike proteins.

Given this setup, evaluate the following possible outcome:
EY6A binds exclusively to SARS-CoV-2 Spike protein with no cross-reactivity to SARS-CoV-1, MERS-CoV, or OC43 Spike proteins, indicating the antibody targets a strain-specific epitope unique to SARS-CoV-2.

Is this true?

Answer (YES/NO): NO